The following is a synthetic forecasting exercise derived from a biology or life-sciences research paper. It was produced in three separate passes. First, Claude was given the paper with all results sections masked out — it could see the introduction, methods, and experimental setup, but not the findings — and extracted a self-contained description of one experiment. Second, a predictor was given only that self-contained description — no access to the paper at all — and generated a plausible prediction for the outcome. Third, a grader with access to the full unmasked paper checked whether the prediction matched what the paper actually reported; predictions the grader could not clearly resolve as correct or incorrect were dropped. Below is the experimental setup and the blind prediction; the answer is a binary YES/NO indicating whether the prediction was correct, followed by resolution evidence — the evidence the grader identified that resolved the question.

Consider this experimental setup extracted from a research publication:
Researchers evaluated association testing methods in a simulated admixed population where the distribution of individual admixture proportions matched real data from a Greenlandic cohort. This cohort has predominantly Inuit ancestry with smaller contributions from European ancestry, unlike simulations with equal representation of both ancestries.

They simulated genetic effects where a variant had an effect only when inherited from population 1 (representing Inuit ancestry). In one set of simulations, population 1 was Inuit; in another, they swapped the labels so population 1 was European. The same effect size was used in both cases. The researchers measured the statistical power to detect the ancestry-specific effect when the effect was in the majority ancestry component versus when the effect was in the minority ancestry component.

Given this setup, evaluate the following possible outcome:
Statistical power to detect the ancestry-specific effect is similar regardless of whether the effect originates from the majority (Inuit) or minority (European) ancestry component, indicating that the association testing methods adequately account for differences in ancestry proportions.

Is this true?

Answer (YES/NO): NO